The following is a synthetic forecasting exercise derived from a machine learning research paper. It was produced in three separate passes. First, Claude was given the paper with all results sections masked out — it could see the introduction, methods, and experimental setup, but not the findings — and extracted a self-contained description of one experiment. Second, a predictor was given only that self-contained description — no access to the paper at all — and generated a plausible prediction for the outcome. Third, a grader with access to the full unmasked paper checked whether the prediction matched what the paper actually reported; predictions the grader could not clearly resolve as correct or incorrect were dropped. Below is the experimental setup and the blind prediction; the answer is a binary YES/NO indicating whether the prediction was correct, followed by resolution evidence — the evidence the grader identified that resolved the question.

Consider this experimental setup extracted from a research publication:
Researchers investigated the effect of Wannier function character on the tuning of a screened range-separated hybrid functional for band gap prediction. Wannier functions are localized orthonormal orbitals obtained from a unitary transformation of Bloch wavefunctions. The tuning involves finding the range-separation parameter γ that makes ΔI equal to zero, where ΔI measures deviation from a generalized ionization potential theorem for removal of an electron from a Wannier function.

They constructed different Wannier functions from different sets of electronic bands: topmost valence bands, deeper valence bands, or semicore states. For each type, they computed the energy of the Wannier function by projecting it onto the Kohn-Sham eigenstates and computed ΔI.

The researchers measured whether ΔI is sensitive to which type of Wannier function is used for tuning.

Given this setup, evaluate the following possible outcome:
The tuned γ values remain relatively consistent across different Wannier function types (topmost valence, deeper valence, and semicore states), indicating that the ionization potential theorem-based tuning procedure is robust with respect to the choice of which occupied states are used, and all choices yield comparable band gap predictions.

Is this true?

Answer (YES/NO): NO